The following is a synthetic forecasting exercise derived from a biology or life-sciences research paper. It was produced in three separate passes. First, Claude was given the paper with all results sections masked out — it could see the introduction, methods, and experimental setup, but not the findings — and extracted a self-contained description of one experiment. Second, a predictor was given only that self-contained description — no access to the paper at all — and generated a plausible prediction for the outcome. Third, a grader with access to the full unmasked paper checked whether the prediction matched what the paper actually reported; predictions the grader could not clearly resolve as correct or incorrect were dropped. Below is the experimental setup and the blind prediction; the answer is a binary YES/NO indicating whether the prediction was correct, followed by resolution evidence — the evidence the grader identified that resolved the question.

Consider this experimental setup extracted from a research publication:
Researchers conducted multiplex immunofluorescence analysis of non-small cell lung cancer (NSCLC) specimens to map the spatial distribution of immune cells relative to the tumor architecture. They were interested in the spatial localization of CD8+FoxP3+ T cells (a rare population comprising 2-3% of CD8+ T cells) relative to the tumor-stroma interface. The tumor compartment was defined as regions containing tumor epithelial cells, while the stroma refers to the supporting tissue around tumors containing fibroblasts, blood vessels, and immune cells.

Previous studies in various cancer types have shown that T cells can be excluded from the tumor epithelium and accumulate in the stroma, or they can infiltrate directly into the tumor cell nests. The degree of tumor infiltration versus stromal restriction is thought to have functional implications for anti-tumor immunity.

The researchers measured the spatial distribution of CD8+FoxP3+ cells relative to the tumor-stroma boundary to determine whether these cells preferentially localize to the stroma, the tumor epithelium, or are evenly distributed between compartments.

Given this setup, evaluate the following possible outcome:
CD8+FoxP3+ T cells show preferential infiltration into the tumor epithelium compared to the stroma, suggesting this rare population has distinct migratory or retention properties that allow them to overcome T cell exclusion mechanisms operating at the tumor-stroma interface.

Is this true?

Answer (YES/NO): NO